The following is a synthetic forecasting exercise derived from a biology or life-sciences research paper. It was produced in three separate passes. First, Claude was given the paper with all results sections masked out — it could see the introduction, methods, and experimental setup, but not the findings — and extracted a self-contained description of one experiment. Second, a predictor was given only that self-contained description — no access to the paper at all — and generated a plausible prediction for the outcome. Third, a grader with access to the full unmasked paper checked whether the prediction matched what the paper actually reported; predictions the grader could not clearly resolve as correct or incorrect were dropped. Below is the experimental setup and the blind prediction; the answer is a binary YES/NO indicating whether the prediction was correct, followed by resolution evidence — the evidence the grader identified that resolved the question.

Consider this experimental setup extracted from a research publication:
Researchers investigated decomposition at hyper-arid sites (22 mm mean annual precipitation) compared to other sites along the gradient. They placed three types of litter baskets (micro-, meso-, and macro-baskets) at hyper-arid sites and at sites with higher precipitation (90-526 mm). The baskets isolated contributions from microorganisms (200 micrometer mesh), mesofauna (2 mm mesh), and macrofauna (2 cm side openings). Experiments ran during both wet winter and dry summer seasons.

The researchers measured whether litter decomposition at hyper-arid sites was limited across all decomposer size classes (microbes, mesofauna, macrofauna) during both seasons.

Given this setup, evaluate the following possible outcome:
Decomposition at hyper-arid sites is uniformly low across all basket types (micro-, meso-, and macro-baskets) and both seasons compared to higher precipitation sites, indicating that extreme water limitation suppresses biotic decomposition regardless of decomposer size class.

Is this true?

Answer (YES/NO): YES